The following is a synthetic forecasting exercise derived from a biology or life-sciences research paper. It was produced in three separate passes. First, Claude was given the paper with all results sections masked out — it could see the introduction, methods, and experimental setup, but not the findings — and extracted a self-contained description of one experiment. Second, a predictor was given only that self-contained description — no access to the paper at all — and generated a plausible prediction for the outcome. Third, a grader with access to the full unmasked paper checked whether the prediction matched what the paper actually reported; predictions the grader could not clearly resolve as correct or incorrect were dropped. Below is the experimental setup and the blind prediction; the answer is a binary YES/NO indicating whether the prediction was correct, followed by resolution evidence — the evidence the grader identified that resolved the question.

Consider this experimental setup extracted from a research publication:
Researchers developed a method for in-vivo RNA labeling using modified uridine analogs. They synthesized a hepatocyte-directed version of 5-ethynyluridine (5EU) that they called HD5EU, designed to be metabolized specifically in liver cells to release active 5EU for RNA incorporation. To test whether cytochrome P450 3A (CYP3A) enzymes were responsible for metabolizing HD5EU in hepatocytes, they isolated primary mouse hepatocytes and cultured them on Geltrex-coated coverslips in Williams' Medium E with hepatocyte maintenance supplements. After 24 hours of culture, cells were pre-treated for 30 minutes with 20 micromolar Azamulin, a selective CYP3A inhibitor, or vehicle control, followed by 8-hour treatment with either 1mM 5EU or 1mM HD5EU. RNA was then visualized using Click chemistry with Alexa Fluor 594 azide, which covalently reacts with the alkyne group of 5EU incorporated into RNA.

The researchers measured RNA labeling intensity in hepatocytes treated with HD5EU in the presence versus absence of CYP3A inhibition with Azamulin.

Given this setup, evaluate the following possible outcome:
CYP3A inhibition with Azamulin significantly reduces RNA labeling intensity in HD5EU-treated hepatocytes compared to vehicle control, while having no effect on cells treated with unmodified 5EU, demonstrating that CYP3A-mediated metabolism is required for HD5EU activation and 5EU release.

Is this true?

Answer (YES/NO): YES